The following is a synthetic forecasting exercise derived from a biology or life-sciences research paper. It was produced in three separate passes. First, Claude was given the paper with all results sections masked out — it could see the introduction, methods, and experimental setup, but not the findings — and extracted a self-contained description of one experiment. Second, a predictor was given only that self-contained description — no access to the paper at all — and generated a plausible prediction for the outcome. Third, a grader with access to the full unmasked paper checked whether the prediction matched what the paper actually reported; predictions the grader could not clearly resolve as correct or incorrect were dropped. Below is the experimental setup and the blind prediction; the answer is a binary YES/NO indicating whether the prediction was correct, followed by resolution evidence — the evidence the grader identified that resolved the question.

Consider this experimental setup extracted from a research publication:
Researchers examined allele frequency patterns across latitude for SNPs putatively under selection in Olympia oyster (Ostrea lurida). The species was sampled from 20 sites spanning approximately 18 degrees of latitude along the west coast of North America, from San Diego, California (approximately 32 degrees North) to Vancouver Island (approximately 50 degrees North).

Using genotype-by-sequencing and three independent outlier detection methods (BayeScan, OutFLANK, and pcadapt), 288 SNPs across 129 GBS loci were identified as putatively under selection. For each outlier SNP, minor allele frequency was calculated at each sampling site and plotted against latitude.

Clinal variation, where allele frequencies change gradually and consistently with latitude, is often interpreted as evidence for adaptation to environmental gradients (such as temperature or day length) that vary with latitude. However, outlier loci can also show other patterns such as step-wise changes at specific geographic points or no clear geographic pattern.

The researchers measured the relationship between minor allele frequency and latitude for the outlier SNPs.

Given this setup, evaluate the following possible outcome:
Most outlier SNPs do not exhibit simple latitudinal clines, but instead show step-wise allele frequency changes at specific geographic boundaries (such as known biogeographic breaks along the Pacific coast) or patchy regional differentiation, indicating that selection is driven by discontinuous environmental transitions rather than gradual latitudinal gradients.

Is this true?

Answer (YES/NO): NO